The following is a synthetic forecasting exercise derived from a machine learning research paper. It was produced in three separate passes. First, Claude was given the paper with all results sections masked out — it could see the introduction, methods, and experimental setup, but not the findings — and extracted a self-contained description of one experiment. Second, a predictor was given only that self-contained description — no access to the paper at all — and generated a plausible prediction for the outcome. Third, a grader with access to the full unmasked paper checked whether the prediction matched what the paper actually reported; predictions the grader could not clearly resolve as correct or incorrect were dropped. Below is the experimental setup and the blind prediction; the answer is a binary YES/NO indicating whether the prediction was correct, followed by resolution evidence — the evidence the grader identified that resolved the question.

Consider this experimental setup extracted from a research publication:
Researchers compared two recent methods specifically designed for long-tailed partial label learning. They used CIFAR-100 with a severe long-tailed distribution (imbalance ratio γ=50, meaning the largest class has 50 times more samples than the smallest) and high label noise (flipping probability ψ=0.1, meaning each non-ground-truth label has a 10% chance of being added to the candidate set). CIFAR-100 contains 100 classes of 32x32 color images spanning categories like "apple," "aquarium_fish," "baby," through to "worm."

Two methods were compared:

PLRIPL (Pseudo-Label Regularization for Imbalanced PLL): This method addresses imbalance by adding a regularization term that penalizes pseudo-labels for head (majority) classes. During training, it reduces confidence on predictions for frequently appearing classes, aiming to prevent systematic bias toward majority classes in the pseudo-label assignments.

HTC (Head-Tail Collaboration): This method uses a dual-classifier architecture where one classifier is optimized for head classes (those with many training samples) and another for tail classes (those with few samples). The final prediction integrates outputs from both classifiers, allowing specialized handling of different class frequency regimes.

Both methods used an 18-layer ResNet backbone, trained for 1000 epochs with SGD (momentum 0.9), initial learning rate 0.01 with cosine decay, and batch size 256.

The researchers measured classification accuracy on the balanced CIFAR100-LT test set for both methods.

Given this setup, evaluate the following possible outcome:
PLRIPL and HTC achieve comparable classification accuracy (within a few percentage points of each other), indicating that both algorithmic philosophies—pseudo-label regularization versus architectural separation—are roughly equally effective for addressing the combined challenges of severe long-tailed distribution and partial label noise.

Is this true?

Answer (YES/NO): NO